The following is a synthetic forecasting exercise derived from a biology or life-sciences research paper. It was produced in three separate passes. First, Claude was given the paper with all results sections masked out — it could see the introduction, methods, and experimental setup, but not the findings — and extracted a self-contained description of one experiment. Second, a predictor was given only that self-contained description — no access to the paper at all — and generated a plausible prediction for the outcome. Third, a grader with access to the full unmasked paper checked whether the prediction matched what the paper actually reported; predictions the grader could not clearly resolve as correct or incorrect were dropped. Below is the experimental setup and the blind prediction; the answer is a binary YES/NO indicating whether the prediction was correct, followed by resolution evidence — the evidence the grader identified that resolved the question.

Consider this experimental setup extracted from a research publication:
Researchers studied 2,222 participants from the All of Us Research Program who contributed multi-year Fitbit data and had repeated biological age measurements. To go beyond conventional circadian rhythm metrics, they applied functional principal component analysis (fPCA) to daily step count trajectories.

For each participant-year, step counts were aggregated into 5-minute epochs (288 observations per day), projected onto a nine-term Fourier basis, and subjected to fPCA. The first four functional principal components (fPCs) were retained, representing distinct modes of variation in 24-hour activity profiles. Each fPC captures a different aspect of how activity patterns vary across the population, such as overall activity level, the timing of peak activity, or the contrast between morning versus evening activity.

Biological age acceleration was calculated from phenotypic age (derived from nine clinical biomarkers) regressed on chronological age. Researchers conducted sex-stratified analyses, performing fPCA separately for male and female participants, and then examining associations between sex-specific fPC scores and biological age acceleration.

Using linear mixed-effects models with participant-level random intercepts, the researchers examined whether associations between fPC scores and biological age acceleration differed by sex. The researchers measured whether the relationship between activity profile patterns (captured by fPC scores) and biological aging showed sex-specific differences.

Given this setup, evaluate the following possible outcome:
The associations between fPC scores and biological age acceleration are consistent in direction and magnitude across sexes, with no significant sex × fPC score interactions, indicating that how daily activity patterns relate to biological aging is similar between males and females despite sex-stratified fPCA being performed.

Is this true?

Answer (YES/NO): NO